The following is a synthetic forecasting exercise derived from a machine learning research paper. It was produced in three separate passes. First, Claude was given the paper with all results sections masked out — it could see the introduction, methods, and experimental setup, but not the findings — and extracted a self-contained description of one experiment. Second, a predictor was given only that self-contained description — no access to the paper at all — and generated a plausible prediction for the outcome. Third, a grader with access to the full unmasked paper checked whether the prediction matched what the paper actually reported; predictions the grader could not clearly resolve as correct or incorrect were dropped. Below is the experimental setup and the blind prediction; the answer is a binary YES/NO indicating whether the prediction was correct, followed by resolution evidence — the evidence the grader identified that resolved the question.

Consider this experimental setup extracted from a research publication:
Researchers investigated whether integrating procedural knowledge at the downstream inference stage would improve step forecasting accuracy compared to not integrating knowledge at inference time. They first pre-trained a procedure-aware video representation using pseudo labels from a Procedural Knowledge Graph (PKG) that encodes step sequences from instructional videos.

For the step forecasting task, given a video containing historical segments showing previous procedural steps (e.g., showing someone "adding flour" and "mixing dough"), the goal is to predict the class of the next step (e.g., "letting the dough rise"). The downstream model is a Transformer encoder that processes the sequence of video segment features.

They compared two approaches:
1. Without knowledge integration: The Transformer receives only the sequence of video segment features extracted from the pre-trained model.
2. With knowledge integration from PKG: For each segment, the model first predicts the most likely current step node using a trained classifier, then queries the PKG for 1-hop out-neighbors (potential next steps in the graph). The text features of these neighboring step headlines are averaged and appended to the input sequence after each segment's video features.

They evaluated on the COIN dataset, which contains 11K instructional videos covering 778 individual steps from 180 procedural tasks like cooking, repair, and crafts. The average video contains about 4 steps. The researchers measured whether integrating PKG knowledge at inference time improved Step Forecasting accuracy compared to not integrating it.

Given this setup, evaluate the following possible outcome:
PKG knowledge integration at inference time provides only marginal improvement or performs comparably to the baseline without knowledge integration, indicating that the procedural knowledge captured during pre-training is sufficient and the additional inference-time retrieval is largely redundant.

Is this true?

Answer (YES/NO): NO